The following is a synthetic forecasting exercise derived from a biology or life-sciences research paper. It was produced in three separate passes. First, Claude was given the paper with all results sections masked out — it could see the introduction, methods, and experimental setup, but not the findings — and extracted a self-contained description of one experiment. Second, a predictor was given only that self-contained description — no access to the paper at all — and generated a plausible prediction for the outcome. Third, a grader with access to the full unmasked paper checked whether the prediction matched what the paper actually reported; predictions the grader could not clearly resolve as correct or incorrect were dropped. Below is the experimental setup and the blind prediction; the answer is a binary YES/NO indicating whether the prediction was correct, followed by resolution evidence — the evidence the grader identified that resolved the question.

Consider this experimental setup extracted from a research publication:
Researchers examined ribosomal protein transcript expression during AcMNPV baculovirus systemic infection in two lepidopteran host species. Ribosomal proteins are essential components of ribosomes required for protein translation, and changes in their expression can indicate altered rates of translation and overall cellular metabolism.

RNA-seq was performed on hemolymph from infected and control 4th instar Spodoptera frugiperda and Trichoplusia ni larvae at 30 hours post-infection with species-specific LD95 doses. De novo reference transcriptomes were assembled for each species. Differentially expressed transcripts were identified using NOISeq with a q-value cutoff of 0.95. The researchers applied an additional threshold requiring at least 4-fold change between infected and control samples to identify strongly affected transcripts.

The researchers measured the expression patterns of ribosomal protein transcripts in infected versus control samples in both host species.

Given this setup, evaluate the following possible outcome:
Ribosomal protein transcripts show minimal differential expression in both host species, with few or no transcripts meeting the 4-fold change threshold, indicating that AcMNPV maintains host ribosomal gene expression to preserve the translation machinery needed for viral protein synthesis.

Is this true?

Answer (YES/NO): NO